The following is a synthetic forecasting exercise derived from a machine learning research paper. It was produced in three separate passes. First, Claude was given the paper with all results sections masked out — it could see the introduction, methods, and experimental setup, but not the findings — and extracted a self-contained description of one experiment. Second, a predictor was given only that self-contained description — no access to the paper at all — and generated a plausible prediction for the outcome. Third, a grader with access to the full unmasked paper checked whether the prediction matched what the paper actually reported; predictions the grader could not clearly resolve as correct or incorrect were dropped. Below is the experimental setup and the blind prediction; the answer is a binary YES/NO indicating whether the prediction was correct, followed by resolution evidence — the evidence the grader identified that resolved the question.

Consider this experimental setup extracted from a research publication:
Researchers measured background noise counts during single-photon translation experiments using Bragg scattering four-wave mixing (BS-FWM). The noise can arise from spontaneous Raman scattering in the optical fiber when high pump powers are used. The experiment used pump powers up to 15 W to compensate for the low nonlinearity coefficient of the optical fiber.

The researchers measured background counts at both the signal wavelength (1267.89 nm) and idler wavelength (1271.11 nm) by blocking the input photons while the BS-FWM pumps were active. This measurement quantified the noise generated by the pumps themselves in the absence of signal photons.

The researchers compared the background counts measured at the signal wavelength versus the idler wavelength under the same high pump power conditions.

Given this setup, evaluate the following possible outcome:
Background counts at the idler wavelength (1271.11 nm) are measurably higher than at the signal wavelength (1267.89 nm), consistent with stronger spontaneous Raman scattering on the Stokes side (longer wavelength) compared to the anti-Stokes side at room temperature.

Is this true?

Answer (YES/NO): NO